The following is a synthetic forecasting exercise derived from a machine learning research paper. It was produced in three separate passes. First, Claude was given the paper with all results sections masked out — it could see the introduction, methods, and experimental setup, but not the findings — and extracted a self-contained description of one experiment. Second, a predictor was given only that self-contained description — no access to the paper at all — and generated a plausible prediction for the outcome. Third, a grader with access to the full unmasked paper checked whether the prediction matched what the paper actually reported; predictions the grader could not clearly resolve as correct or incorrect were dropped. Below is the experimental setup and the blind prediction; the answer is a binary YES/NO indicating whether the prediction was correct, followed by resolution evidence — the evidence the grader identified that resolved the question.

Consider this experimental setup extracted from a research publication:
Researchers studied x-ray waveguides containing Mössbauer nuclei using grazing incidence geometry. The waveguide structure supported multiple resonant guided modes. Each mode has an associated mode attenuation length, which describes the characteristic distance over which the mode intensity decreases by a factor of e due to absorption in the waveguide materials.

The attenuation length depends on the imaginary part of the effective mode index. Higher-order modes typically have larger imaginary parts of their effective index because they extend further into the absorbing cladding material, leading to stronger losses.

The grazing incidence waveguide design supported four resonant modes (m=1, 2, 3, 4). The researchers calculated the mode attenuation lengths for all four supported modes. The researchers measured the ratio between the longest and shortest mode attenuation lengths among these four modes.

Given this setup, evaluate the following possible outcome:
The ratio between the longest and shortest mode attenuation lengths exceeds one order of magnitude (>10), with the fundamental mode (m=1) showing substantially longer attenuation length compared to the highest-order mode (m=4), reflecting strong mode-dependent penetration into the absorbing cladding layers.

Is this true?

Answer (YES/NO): YES